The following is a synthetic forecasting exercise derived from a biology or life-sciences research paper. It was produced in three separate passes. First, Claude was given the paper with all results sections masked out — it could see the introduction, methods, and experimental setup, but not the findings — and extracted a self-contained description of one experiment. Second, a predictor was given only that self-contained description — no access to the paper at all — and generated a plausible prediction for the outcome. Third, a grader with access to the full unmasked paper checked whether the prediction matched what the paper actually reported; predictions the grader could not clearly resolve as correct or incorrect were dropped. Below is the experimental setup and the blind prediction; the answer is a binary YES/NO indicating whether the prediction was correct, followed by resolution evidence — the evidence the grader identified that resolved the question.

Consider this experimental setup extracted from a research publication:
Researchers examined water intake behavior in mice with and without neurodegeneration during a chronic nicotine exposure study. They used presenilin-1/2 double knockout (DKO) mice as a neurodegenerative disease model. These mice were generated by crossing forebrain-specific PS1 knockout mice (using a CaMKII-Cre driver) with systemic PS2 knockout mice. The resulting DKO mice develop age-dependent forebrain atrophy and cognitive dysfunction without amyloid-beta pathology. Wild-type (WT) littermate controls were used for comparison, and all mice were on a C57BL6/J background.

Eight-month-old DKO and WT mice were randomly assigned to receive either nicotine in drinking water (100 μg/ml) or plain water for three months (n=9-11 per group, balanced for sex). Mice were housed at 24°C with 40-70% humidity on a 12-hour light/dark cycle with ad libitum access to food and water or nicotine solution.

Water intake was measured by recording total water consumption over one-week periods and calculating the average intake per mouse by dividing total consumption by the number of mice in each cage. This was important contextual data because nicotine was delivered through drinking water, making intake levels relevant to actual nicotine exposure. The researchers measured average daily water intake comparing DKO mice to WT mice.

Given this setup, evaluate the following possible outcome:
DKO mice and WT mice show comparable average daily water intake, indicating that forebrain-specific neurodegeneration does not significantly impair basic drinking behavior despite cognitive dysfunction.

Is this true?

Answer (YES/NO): YES